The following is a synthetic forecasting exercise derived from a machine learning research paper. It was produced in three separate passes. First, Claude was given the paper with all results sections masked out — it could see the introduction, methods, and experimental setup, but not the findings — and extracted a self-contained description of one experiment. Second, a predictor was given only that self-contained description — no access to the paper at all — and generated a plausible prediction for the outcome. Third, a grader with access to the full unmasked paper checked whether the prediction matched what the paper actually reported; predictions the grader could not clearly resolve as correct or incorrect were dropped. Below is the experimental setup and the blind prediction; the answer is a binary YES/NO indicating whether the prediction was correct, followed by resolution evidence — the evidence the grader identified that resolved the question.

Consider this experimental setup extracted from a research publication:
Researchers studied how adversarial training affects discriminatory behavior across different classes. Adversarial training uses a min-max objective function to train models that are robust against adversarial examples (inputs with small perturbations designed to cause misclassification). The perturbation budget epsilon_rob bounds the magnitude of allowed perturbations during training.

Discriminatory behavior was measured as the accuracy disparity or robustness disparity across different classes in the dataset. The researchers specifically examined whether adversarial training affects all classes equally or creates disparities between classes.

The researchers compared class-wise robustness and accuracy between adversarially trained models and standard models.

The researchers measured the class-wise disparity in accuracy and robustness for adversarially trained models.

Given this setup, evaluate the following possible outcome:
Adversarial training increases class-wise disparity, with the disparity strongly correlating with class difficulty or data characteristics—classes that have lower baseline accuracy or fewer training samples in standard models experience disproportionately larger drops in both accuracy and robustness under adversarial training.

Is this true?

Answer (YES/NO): NO